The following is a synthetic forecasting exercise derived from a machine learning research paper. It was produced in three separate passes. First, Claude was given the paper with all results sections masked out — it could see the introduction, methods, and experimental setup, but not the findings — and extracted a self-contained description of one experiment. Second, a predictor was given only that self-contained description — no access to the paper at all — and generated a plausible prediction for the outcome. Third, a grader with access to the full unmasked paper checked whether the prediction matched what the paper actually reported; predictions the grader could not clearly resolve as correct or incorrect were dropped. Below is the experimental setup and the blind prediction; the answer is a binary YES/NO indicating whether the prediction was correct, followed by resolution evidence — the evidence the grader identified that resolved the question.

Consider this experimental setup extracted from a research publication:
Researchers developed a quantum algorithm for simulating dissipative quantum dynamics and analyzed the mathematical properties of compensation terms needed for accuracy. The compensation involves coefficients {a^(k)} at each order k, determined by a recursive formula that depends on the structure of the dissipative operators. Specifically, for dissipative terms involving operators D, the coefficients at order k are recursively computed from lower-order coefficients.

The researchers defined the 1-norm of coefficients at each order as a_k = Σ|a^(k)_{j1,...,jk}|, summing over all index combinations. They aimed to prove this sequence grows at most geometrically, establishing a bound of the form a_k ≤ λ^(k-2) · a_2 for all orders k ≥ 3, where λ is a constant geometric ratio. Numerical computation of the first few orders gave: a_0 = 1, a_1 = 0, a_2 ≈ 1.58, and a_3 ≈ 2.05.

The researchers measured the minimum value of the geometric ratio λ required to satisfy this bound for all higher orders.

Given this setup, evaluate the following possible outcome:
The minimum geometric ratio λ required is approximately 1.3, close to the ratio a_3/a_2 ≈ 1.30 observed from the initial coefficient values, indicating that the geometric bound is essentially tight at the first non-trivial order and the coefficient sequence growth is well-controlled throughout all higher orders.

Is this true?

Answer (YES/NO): NO